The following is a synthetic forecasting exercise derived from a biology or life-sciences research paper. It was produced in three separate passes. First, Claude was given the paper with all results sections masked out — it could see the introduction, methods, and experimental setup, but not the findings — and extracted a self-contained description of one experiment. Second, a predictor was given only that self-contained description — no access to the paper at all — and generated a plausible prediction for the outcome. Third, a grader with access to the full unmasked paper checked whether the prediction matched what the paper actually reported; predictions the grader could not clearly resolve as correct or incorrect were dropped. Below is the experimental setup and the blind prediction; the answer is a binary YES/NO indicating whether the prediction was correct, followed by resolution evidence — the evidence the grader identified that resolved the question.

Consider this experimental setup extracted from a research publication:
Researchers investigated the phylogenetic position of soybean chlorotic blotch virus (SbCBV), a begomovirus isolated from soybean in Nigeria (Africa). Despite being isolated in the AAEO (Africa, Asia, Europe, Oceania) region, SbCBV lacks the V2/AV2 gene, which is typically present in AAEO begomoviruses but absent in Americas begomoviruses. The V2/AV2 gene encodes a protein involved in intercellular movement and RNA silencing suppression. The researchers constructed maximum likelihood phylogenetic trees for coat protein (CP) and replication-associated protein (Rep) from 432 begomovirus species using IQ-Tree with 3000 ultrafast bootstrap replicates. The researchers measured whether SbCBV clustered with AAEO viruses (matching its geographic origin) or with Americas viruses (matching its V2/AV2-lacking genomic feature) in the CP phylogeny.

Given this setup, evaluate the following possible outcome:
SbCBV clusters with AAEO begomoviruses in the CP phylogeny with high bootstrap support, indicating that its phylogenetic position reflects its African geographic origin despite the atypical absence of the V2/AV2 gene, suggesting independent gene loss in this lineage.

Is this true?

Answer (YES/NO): YES